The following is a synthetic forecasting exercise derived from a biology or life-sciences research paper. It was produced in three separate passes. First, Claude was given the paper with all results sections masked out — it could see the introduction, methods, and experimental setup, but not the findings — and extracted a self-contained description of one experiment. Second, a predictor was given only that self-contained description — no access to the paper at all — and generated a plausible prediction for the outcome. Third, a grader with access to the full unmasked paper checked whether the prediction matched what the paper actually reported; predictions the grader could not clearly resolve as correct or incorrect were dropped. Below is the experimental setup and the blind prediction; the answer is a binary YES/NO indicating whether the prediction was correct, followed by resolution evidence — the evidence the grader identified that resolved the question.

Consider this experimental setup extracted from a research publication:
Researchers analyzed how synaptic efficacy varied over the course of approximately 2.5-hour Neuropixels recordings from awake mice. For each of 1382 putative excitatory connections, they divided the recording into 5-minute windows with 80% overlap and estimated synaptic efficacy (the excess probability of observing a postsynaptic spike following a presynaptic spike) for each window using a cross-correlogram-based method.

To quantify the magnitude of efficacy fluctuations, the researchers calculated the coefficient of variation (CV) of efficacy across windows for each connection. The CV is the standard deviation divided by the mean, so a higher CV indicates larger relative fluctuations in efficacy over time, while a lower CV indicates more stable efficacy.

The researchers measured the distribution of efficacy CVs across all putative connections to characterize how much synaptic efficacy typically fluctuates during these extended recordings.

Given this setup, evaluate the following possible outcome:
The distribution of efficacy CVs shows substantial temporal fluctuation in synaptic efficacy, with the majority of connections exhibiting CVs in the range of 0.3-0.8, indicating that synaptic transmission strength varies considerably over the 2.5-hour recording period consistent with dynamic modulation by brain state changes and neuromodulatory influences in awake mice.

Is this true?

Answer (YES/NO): NO